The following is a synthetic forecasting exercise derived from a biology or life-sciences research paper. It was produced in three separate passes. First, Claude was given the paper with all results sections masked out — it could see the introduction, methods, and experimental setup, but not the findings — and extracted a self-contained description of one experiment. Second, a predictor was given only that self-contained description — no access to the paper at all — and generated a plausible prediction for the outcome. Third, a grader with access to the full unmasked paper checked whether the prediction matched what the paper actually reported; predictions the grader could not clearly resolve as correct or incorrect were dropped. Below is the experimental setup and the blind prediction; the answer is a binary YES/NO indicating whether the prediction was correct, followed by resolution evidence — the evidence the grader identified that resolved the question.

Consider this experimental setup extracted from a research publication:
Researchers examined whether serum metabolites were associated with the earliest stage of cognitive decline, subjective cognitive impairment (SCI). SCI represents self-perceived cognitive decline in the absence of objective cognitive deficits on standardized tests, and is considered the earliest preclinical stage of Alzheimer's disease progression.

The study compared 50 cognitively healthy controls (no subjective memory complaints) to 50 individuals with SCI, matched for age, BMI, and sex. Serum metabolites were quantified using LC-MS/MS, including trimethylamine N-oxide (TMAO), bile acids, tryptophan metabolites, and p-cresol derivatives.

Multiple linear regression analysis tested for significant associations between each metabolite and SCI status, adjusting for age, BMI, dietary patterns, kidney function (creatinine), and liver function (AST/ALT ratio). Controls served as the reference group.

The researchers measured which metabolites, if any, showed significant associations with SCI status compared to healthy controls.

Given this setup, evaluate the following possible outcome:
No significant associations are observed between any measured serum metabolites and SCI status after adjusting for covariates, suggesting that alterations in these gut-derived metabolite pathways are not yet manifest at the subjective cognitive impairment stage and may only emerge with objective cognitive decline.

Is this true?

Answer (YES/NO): NO